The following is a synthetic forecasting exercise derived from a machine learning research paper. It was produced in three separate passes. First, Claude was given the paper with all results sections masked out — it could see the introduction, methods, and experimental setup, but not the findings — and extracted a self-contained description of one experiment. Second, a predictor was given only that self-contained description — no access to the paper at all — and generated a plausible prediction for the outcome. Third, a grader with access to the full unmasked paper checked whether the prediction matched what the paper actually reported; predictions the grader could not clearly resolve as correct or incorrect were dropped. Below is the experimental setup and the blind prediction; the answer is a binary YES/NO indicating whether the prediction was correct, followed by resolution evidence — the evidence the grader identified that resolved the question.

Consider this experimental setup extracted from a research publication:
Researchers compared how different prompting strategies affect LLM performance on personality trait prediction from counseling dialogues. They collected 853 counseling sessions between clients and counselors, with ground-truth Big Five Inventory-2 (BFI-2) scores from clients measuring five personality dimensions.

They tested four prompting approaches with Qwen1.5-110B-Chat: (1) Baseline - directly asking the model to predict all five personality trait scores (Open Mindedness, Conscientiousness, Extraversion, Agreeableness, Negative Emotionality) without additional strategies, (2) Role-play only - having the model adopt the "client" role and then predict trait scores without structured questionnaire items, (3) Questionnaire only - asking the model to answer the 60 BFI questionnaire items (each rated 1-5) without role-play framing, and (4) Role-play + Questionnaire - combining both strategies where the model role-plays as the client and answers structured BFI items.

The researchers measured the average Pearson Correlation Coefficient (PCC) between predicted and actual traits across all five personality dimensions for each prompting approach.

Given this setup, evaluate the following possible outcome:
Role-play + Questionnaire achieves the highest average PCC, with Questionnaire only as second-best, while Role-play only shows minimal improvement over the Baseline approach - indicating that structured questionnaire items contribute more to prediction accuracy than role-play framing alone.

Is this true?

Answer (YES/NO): NO